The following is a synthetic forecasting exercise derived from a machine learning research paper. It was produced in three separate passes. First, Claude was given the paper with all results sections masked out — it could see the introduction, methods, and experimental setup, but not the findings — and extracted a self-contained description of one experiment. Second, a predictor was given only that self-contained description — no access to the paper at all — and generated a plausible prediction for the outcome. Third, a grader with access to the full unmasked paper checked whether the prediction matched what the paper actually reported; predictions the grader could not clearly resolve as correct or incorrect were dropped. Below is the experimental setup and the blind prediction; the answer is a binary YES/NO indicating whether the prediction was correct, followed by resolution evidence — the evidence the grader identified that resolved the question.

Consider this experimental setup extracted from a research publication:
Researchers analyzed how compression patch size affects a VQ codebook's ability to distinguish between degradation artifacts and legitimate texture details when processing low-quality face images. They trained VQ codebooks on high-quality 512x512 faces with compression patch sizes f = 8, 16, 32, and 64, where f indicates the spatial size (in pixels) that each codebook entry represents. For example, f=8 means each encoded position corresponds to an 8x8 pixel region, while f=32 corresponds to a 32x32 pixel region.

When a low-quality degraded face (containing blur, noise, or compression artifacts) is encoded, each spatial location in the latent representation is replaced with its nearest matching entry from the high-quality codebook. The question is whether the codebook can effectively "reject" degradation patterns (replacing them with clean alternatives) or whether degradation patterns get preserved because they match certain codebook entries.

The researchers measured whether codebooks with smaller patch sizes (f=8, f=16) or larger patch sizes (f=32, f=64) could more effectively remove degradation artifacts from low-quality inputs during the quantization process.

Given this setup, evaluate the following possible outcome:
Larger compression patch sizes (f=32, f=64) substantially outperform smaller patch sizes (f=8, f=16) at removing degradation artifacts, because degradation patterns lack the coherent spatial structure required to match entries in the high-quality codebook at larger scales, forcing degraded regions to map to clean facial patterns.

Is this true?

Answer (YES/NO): YES